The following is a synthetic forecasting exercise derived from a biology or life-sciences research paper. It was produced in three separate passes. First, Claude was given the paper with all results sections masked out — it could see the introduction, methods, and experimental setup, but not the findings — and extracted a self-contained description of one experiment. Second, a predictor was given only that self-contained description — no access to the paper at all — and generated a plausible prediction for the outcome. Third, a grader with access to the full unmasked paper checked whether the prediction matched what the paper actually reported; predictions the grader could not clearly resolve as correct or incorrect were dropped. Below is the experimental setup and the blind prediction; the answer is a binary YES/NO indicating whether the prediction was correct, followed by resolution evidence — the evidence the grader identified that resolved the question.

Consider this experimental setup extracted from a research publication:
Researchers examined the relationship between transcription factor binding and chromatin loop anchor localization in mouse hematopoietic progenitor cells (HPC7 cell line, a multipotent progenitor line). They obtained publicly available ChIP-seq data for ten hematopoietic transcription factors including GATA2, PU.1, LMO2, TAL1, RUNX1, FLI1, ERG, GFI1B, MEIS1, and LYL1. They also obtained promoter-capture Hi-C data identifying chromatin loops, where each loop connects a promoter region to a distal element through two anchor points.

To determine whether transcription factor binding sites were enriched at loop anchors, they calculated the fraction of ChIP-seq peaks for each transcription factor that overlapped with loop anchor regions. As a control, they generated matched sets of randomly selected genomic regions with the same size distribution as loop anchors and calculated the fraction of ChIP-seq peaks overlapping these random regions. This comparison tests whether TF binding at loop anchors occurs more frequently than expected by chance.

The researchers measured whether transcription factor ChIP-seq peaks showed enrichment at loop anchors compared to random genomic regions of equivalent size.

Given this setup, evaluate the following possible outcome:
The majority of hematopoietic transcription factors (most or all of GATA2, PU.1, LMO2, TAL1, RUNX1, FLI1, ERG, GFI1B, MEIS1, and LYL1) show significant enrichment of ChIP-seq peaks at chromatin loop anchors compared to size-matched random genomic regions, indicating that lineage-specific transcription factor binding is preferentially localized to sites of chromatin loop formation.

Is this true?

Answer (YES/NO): YES